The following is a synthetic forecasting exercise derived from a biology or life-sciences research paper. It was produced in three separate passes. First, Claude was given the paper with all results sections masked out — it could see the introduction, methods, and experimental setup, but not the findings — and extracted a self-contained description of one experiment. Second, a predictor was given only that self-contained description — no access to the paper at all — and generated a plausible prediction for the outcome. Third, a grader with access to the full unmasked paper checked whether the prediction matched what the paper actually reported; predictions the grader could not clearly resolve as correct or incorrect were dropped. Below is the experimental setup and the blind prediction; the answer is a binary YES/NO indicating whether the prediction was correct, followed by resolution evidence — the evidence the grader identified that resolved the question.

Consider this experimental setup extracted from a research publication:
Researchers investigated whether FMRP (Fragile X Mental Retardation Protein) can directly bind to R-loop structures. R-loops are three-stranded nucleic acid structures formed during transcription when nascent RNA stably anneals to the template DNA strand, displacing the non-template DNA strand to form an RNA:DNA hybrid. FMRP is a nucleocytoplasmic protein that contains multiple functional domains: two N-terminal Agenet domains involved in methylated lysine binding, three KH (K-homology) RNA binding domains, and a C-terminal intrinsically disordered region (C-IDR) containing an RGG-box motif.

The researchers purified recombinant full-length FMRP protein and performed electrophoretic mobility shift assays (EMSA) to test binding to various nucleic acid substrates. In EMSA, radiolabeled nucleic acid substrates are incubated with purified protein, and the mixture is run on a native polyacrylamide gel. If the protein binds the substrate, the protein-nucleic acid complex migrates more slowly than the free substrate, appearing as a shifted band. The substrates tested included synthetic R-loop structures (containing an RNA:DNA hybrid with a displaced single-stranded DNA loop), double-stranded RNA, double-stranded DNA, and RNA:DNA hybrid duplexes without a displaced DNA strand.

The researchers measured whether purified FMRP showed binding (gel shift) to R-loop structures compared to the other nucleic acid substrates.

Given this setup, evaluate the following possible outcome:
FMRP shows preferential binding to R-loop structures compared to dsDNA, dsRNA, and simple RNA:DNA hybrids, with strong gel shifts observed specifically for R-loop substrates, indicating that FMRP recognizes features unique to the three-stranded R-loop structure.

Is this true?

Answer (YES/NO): NO